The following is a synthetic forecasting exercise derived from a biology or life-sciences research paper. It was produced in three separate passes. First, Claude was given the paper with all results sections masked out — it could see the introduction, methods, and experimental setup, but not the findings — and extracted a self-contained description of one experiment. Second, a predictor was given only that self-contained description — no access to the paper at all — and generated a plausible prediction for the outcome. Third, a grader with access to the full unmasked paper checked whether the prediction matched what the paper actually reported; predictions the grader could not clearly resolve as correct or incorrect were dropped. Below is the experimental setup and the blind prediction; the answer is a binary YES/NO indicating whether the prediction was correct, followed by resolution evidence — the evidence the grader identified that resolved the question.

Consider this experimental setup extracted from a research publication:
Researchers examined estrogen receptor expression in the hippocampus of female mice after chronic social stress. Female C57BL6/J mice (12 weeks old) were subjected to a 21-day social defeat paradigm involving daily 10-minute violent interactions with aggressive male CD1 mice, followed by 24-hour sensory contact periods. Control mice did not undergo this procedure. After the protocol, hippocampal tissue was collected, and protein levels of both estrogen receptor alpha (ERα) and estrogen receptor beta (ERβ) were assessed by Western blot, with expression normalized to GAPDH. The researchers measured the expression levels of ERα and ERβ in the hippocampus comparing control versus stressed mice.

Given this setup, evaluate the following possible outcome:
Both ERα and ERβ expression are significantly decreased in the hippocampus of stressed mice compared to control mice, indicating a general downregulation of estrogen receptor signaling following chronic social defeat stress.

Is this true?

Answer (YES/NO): NO